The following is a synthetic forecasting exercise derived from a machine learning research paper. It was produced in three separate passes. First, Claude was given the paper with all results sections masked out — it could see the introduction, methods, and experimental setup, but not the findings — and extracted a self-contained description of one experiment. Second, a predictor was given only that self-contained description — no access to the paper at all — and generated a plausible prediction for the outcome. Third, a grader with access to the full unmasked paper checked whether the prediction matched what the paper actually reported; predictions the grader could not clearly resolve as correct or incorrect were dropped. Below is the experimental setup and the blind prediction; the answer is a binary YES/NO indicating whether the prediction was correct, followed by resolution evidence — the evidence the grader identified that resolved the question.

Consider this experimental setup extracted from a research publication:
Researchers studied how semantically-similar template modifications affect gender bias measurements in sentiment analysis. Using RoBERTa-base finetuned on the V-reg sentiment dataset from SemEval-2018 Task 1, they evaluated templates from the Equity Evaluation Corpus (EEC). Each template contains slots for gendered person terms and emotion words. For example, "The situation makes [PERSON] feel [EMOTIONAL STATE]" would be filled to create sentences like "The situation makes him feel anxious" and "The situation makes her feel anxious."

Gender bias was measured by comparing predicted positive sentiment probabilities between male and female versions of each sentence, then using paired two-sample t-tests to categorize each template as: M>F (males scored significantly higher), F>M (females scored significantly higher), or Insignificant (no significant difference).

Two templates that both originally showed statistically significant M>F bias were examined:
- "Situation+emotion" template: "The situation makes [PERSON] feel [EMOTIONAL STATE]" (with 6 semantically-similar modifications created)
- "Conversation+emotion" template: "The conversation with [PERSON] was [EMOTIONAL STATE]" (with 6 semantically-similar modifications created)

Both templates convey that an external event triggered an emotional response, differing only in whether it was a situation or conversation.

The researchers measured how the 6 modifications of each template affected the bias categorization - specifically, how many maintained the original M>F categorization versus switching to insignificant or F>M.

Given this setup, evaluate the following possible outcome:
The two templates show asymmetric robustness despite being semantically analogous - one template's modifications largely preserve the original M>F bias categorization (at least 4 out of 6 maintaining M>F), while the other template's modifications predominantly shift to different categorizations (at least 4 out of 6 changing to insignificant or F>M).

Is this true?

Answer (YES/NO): NO